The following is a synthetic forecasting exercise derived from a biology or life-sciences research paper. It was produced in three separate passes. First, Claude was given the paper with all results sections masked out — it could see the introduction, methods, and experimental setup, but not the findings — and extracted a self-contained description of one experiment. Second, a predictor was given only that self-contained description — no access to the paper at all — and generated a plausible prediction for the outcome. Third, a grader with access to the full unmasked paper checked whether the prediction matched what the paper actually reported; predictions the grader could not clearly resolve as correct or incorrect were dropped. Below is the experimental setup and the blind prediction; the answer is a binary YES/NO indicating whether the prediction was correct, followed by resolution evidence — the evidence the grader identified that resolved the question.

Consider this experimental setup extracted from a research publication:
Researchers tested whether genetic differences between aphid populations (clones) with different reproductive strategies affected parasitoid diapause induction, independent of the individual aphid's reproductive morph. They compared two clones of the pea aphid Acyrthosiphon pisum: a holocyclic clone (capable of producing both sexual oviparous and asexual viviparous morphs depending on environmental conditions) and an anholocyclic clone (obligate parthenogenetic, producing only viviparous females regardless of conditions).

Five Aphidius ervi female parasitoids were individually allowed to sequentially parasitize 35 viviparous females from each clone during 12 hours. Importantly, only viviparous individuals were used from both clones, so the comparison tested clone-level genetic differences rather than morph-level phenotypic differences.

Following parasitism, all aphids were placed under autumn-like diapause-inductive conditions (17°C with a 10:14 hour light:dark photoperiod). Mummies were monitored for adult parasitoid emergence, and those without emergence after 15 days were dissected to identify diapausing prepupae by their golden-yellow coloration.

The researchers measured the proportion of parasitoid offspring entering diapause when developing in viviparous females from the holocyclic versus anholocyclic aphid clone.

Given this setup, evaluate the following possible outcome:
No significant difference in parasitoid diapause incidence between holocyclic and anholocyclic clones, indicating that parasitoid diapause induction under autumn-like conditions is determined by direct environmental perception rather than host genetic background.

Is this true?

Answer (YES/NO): YES